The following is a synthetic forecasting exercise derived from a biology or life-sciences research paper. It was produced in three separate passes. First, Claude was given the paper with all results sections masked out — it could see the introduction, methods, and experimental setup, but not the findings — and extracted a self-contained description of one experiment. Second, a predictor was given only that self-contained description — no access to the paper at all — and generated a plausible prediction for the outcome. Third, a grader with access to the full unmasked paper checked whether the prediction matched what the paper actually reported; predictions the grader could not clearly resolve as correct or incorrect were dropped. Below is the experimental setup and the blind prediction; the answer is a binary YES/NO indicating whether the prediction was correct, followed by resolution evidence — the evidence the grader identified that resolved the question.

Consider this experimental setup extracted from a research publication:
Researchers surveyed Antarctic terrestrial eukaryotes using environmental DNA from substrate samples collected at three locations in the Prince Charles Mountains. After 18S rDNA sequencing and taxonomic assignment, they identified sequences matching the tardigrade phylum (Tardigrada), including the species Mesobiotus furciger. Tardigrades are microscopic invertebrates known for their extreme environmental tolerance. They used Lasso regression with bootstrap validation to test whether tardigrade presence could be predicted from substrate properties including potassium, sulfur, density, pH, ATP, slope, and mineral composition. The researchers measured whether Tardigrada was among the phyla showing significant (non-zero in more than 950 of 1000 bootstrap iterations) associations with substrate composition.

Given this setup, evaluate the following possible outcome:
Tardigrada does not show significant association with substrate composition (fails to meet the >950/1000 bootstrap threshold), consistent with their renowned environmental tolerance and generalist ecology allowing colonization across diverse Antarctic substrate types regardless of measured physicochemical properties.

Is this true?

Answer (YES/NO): NO